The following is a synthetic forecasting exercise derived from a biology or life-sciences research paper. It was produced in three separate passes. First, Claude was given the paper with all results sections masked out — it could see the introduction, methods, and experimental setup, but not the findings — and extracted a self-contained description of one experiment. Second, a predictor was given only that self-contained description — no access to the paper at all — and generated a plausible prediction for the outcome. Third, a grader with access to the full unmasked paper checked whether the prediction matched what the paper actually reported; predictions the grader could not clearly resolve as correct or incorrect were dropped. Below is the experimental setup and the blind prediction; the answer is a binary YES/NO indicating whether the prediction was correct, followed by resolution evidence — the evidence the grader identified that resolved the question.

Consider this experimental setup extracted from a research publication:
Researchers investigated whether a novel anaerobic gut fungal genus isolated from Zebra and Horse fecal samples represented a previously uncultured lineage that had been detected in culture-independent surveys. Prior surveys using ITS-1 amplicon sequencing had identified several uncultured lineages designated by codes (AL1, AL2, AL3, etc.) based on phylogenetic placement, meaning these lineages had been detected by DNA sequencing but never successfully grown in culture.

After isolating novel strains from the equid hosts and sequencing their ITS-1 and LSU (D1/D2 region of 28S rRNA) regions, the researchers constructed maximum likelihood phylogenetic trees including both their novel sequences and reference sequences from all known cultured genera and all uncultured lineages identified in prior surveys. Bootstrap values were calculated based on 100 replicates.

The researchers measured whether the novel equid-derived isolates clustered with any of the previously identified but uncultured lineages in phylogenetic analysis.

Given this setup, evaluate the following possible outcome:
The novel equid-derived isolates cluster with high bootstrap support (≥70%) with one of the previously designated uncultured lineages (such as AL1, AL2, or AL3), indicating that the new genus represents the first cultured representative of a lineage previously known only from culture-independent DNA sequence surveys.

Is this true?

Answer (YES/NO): YES